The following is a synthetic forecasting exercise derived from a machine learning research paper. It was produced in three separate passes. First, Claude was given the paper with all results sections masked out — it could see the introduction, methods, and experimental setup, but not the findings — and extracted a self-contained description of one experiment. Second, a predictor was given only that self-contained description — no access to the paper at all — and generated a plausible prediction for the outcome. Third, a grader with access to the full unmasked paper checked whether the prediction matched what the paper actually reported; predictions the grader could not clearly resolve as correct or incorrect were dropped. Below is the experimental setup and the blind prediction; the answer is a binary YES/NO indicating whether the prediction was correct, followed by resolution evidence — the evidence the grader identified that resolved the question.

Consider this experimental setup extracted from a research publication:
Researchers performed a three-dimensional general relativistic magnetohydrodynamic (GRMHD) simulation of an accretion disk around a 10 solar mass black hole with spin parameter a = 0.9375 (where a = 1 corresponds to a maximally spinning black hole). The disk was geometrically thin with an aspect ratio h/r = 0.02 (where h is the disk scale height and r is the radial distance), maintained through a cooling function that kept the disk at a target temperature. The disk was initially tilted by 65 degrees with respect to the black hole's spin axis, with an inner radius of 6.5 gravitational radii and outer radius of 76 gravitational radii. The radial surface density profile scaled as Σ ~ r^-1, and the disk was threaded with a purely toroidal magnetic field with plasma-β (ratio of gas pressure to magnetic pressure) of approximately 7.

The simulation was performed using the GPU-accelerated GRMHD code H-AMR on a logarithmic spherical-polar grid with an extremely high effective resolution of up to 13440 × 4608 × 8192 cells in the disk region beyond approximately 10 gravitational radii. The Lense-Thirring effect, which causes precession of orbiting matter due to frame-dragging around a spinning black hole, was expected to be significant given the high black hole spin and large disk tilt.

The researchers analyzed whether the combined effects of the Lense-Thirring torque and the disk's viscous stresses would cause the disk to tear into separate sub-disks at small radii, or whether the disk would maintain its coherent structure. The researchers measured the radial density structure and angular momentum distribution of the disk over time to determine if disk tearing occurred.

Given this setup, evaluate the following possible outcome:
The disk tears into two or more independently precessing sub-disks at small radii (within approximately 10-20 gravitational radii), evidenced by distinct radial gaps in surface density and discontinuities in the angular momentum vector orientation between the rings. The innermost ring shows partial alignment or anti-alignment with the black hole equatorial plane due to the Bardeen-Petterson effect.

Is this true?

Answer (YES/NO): YES